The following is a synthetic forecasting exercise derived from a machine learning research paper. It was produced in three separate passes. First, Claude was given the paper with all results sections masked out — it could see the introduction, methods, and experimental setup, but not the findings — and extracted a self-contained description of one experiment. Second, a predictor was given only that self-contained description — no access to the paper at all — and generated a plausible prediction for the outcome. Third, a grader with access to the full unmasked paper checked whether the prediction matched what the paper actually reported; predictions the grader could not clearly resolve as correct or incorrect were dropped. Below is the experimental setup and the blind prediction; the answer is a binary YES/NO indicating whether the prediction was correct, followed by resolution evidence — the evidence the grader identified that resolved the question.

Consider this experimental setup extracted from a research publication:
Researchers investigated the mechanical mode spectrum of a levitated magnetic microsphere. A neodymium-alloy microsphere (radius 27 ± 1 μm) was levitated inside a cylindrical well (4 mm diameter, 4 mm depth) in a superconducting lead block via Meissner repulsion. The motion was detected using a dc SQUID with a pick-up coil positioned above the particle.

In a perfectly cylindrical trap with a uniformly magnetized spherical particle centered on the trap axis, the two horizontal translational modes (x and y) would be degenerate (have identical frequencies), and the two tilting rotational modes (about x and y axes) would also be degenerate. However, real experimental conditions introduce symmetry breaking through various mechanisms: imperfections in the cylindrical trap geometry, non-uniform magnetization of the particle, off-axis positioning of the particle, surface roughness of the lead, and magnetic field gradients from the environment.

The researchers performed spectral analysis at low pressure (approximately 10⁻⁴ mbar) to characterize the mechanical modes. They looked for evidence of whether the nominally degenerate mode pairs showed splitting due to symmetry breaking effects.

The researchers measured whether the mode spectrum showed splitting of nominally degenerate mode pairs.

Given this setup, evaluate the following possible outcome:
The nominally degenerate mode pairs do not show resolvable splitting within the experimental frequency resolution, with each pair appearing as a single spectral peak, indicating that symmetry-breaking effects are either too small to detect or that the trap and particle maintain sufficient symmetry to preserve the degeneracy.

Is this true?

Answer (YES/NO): NO